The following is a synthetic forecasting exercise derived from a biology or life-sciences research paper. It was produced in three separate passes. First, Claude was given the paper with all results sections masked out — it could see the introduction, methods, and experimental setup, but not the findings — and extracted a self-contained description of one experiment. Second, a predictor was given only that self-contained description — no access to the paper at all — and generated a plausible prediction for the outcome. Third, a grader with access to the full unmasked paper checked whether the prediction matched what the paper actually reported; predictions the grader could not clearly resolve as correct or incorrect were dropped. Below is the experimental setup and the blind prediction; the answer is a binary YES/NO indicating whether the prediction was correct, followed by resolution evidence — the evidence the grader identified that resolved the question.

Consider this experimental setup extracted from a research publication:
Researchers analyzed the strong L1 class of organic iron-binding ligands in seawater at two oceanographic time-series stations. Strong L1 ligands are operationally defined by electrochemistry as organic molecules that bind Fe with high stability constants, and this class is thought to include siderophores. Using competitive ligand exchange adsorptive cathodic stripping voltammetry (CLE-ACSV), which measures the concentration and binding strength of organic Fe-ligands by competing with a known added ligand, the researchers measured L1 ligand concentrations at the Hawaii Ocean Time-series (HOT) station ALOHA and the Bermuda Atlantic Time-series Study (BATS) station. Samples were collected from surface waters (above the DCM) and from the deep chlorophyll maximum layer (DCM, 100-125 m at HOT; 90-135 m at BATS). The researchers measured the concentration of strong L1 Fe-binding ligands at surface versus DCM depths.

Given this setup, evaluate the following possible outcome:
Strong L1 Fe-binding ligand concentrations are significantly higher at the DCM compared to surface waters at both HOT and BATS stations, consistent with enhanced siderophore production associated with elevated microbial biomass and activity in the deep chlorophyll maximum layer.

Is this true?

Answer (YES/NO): NO